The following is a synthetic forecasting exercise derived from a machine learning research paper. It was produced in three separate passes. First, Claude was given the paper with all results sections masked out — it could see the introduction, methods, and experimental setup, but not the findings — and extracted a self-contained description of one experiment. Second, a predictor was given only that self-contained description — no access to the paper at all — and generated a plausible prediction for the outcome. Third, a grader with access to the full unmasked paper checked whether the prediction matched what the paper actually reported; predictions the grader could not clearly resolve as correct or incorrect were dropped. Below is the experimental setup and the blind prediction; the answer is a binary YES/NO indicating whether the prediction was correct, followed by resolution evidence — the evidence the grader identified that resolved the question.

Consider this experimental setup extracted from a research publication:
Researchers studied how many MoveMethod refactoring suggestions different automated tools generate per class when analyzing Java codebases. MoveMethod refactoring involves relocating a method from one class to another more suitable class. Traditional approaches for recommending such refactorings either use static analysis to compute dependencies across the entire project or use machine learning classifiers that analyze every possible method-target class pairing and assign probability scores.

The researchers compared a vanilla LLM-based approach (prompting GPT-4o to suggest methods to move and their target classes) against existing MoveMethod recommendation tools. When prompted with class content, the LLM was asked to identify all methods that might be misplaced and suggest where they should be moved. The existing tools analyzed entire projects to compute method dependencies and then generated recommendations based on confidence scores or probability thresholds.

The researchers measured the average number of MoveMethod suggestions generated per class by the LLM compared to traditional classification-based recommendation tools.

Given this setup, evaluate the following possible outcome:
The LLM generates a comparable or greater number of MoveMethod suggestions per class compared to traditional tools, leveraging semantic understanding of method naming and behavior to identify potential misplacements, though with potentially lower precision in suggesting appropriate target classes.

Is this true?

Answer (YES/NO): NO